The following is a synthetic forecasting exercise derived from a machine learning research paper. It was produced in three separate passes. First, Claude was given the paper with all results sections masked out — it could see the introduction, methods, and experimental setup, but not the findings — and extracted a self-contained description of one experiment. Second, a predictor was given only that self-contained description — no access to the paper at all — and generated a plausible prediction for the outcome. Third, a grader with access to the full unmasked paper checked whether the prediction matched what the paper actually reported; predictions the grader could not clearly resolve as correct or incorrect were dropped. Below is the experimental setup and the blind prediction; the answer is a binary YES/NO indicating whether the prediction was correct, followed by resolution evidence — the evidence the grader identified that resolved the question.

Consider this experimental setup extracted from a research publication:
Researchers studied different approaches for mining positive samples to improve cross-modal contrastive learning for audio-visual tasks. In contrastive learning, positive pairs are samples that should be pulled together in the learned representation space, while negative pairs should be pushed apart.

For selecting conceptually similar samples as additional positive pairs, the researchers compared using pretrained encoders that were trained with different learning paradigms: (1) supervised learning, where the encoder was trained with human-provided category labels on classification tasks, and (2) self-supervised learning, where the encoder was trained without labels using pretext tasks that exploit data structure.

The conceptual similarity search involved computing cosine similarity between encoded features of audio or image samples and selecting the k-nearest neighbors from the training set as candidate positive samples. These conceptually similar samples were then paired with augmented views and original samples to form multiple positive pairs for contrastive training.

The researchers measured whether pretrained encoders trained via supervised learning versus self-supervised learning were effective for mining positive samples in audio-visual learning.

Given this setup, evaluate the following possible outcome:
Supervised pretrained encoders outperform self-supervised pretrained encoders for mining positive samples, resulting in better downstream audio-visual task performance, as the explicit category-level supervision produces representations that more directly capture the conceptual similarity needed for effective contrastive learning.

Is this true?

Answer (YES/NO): NO